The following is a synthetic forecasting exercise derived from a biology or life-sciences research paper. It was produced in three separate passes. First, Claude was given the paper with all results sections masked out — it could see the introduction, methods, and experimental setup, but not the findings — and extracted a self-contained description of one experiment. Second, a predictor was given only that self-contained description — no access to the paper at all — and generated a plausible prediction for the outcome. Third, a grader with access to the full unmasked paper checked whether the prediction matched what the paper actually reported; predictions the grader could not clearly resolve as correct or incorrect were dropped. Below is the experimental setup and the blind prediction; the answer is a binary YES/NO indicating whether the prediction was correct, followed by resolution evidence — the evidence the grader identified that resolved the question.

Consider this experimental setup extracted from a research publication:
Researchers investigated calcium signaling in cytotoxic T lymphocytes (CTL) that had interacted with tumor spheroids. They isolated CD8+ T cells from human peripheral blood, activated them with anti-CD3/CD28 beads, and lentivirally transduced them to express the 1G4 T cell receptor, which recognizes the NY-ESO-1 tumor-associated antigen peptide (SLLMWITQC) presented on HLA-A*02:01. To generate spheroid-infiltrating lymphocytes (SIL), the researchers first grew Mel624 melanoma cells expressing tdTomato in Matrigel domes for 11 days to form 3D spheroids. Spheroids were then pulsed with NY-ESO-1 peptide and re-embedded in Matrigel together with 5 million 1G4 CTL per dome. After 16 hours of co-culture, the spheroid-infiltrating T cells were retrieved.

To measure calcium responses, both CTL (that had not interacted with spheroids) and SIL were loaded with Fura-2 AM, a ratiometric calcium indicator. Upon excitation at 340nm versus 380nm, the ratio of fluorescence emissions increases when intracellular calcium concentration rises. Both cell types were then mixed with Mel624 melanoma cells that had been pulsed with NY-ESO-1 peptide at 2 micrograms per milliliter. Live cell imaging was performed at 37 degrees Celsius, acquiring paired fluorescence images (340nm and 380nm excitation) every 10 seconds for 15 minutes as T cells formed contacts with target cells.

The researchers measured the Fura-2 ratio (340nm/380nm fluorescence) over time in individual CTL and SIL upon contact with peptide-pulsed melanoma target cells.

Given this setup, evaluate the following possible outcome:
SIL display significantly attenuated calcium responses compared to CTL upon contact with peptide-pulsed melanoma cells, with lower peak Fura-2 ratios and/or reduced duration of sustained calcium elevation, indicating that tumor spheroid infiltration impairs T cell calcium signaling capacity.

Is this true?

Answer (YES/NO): YES